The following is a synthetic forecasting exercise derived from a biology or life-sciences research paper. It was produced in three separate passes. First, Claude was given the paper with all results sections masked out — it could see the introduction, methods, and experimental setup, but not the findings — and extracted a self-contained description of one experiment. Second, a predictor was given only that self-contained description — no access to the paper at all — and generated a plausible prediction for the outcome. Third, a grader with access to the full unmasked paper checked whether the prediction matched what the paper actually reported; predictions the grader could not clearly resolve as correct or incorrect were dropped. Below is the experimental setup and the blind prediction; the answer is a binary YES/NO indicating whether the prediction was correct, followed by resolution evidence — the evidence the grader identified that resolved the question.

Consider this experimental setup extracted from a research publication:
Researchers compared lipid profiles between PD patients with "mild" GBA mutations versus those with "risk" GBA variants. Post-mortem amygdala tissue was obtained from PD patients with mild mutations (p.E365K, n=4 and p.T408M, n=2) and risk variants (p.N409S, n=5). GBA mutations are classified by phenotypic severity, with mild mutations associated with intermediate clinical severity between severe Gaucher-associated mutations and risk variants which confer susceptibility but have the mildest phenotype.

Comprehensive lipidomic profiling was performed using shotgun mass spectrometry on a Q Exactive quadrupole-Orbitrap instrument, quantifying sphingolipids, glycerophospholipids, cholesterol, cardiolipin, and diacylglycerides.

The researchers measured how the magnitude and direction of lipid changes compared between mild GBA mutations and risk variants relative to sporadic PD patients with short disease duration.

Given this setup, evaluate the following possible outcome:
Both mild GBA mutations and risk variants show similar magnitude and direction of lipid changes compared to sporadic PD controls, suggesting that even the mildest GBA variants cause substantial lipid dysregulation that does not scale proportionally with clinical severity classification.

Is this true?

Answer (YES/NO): NO